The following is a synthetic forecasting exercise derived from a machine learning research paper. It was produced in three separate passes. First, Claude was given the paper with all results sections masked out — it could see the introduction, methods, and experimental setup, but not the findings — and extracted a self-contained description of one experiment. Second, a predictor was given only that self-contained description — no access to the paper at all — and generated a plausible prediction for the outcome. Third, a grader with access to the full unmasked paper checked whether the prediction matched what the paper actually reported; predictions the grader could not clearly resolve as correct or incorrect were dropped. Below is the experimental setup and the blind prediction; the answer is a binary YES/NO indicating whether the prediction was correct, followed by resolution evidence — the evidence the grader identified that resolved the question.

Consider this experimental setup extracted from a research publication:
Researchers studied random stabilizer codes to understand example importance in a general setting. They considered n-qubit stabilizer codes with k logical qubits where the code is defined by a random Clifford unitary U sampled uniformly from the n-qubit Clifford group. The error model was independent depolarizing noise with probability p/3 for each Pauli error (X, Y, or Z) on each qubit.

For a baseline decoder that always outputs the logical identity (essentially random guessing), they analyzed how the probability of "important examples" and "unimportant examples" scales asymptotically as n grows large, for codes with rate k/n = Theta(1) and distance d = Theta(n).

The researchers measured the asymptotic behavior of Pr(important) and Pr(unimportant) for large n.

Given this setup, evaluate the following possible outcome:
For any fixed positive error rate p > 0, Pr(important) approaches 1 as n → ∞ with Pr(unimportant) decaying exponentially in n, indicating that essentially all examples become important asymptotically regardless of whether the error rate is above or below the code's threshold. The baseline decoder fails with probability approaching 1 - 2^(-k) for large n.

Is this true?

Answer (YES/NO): NO